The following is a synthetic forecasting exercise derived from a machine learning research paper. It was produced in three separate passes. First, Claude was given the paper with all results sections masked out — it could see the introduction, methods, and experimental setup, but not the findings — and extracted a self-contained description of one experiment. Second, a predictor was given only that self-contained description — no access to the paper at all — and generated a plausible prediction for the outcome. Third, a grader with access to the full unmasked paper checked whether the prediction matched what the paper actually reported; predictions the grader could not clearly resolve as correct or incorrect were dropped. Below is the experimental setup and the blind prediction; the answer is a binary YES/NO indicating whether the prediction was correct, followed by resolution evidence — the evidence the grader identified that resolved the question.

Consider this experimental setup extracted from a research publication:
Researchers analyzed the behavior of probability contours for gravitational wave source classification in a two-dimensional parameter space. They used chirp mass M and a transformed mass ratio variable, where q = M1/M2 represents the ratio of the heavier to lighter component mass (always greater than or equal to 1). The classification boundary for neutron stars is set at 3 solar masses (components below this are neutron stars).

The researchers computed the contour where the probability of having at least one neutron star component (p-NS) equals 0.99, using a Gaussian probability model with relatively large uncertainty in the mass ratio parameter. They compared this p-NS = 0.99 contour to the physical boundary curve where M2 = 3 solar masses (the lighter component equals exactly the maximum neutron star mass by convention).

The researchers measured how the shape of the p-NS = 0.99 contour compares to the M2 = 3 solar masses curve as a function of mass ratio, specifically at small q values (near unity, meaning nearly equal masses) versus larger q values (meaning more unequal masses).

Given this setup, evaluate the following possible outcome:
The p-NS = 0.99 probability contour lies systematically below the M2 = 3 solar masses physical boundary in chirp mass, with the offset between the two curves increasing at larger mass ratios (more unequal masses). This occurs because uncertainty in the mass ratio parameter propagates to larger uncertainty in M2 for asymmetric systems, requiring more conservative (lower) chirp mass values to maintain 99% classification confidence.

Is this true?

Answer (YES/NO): NO